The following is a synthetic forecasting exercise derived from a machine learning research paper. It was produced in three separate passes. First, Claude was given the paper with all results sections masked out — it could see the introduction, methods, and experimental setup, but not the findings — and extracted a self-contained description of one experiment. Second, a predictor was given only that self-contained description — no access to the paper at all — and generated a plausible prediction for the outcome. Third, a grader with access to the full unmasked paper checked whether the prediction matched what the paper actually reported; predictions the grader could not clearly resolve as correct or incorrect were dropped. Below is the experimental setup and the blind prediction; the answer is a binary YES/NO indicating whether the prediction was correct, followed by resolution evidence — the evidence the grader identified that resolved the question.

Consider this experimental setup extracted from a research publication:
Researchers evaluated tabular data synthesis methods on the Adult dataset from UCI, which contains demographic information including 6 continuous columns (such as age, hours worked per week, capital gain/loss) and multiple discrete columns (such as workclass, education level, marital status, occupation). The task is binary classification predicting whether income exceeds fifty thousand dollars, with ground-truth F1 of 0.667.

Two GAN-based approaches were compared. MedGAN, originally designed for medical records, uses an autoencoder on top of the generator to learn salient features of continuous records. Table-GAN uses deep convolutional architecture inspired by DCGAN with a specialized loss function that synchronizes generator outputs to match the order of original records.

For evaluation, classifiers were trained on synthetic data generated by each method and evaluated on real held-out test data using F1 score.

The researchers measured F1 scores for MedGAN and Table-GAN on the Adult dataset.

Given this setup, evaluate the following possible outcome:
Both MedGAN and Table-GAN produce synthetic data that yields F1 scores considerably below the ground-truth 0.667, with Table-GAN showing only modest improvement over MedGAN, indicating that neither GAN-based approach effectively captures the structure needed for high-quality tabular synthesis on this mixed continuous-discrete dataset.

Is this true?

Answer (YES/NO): NO